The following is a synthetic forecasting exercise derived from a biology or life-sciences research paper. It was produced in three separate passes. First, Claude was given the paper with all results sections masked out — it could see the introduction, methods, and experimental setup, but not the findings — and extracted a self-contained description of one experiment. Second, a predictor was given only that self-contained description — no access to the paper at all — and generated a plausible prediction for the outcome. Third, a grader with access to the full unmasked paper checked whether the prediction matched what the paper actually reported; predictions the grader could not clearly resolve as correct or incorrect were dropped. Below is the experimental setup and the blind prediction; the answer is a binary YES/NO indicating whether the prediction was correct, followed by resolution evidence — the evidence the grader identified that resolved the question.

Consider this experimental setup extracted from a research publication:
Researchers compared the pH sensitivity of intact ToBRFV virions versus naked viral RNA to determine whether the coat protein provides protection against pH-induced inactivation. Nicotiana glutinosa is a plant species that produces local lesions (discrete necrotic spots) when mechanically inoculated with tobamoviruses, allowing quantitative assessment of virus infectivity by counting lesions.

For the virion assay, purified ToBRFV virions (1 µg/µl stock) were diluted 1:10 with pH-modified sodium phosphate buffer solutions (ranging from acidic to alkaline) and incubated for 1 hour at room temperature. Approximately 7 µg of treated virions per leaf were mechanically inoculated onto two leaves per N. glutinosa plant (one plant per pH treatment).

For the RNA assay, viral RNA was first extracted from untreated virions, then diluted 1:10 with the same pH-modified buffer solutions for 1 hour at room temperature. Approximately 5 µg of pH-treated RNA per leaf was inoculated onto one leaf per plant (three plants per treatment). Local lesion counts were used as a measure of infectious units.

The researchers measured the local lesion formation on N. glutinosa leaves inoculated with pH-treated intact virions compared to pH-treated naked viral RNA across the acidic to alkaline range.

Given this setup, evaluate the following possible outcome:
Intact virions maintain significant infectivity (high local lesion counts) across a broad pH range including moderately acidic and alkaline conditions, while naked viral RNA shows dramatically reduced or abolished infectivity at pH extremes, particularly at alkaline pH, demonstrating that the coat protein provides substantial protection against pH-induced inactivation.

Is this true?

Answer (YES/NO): YES